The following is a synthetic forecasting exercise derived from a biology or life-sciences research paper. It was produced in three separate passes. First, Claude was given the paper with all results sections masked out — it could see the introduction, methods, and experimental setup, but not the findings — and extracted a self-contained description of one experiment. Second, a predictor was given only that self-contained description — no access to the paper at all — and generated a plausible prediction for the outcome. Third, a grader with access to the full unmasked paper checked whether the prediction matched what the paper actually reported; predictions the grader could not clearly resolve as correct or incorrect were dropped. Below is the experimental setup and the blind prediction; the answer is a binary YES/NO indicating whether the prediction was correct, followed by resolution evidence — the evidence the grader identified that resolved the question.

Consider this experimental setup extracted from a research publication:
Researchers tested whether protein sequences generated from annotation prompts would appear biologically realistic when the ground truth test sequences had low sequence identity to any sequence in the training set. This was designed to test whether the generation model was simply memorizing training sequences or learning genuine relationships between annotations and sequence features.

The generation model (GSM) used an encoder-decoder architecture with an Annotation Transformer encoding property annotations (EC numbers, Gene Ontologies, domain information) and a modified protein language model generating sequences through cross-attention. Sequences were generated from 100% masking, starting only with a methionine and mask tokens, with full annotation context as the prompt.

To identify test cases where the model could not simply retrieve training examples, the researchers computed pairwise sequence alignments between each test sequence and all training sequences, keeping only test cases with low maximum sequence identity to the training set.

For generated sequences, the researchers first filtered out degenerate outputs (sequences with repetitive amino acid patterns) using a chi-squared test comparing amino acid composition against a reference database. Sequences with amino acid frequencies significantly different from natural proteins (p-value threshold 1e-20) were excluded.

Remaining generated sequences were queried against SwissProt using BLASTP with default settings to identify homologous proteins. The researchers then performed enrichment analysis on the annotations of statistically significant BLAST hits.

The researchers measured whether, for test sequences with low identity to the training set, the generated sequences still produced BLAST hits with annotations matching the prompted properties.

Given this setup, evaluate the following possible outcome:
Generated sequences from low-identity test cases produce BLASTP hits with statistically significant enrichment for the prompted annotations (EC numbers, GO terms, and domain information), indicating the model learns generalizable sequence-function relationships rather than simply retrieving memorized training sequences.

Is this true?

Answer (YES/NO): YES